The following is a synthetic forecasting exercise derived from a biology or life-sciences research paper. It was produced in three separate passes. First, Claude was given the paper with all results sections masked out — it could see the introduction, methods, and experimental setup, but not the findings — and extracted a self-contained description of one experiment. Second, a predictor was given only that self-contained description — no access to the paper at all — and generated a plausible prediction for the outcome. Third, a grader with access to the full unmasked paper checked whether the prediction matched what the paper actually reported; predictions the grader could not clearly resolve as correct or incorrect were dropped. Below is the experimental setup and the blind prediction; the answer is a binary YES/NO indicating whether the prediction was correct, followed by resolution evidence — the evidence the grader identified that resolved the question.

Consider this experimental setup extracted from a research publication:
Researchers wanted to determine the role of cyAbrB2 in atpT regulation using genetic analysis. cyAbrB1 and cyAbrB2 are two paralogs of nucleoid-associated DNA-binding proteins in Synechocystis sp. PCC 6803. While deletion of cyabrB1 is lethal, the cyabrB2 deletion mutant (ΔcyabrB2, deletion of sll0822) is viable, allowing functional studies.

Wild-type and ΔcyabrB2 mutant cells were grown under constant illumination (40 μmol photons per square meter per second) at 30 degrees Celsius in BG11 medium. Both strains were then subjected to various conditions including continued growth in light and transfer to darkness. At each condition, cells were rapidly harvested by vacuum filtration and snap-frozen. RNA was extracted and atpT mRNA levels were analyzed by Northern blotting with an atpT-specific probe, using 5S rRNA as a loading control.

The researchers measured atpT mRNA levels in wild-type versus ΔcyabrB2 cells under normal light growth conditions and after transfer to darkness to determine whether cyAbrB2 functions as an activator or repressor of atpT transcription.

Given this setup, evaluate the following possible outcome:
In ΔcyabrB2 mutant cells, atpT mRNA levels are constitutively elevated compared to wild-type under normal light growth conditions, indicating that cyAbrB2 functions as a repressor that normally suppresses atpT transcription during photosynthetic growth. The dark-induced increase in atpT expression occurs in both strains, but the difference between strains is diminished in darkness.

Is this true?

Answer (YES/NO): NO